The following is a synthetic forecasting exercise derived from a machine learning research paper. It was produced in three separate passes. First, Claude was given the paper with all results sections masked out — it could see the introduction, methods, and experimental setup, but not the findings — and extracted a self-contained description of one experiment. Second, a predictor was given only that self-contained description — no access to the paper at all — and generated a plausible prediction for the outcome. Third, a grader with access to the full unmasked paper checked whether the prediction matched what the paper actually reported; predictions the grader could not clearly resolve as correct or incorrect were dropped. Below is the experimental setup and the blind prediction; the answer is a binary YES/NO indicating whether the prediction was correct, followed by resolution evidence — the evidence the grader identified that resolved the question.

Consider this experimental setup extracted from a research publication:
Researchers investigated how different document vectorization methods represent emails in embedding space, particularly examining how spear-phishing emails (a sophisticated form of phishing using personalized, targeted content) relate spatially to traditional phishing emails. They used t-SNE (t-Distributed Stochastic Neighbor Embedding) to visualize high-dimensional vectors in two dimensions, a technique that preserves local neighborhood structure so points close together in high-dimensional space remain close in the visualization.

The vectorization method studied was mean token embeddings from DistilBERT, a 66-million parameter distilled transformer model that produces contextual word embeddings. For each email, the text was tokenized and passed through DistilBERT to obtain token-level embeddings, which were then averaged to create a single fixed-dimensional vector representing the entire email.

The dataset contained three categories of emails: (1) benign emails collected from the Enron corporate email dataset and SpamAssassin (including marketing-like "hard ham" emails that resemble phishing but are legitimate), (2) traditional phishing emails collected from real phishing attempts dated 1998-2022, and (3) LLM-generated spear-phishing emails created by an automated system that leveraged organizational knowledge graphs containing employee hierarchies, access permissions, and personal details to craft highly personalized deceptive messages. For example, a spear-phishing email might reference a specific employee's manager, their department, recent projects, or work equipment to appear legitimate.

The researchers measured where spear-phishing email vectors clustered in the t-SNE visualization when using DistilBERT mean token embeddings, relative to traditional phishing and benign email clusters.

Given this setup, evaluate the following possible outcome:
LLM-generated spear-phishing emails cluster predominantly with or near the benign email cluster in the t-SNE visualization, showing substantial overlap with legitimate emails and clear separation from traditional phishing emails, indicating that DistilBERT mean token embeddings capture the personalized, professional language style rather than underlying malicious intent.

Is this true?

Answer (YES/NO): NO